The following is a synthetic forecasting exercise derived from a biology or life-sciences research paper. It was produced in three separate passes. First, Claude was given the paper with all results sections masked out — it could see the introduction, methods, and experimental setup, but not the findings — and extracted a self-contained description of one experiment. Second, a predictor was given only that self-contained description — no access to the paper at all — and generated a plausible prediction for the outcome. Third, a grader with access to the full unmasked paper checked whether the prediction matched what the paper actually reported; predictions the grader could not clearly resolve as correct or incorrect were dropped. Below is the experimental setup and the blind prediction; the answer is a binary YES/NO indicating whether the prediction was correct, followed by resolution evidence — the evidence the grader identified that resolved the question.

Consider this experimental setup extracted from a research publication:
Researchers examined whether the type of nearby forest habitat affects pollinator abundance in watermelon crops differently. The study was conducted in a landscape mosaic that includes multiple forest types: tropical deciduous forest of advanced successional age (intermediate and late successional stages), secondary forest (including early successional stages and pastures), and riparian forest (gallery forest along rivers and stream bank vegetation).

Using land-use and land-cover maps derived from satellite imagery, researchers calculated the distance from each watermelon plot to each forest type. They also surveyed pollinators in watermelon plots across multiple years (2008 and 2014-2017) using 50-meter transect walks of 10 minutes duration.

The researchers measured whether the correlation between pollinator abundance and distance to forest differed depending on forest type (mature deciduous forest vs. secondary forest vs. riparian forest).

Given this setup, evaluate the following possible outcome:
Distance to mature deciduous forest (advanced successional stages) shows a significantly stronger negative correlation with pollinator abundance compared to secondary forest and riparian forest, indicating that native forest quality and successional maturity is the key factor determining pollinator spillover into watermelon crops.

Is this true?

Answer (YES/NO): NO